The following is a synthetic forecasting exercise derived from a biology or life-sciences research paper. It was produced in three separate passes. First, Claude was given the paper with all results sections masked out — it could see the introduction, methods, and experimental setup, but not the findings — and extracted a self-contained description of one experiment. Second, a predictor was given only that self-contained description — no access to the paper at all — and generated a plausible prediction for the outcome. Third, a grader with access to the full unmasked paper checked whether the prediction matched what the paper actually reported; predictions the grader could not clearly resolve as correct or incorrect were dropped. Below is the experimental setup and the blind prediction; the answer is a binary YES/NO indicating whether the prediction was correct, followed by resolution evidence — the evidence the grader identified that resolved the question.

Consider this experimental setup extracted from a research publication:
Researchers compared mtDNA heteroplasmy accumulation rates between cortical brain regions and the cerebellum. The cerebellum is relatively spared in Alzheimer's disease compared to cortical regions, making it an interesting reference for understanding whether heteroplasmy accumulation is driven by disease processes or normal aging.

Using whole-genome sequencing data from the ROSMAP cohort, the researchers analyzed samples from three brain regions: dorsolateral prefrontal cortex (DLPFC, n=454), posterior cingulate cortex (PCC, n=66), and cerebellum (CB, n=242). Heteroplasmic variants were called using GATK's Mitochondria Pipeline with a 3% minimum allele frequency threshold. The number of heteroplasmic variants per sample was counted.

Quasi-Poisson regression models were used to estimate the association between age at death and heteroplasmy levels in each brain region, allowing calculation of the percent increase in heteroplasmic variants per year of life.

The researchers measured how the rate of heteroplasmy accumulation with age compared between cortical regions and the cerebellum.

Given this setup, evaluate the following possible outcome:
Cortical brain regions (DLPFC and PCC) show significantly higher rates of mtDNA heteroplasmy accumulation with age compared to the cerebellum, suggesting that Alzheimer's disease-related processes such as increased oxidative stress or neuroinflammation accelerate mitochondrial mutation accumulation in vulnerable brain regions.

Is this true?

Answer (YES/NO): NO